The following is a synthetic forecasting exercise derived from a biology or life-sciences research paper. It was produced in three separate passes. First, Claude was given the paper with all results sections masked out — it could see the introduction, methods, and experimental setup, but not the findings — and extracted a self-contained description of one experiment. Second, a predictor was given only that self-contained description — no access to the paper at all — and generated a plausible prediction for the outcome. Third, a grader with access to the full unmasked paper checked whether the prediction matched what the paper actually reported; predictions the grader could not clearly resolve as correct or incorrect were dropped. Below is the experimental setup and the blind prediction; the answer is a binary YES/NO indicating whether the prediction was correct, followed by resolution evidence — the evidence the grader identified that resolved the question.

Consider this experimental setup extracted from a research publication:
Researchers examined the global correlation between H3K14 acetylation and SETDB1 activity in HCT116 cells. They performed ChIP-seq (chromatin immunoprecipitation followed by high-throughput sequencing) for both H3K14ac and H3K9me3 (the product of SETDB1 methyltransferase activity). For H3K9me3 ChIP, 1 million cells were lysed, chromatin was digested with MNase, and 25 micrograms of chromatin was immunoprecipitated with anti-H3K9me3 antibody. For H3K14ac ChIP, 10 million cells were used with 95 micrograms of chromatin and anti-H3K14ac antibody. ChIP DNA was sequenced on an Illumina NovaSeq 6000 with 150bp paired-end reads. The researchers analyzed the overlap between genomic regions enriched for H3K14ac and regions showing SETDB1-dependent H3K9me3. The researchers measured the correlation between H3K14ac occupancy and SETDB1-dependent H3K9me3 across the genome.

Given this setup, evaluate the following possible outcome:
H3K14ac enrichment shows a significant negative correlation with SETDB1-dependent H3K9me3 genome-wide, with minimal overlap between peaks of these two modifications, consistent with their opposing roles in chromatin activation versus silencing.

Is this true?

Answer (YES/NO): NO